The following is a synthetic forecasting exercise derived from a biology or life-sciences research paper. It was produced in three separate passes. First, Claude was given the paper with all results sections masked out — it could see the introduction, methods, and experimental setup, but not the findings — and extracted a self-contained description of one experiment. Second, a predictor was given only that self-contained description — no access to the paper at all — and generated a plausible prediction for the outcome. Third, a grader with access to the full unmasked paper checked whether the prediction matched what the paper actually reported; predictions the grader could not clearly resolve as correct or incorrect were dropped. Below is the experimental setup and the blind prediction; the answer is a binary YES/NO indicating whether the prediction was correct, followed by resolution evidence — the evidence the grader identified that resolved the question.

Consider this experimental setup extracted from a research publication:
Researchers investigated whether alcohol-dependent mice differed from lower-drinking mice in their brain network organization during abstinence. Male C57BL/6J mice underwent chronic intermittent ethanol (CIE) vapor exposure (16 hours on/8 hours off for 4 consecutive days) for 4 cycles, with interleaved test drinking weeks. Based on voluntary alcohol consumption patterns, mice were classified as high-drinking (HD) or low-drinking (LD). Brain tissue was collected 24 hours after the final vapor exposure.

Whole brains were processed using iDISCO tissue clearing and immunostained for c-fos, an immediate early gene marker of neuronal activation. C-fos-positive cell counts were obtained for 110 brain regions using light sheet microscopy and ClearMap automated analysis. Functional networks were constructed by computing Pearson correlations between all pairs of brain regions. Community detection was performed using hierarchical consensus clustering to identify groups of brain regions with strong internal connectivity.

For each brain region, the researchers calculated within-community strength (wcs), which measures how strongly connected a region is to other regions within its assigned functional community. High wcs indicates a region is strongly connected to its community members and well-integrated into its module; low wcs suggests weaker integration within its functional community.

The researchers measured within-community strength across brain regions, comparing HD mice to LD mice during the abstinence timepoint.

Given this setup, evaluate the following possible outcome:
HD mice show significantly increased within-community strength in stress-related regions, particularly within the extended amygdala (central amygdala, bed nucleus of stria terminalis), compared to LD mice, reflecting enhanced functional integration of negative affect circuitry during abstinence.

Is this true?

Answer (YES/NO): NO